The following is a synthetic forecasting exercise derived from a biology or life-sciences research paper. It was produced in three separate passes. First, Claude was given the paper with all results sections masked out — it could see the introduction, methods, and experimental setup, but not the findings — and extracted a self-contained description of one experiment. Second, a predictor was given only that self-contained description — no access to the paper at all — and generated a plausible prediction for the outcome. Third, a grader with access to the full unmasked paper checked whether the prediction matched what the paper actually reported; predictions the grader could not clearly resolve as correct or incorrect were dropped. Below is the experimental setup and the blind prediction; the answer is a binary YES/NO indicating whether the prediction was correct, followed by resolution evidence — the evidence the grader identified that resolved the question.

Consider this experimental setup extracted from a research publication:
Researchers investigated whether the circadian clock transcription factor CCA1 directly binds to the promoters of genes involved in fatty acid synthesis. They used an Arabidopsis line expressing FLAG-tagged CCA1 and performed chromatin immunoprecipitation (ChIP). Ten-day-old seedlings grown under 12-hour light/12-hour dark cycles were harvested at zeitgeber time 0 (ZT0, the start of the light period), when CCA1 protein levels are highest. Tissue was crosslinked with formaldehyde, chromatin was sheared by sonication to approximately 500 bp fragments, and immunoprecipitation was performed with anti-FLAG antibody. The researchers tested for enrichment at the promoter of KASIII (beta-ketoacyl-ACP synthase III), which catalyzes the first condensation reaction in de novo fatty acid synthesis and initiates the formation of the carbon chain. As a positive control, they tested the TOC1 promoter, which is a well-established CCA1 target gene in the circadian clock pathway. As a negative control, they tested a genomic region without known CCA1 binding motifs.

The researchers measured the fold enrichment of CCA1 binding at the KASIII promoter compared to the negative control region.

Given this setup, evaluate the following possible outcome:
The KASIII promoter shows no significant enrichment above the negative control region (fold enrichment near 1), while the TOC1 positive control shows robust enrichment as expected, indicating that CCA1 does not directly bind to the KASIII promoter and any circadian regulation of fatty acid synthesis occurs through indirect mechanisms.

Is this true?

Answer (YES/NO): NO